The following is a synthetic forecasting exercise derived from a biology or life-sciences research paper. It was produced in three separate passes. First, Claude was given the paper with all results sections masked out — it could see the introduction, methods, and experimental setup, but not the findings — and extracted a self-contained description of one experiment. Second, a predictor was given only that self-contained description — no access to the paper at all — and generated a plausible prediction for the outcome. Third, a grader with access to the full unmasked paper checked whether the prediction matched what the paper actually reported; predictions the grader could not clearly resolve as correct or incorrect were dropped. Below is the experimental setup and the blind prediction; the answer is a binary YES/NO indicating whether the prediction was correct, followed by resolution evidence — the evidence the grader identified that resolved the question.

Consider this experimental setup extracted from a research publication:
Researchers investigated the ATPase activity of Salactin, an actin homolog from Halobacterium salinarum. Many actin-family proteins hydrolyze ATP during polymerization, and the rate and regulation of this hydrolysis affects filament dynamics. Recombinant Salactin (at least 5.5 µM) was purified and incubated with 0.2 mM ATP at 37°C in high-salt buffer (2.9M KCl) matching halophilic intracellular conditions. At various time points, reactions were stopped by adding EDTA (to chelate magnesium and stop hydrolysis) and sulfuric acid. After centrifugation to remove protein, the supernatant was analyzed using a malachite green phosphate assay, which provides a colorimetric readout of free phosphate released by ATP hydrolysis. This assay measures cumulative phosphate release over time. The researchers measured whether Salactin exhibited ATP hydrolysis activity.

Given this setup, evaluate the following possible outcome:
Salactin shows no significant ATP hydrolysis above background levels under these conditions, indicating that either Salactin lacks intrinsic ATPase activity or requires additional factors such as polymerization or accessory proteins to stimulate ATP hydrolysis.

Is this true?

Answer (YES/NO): NO